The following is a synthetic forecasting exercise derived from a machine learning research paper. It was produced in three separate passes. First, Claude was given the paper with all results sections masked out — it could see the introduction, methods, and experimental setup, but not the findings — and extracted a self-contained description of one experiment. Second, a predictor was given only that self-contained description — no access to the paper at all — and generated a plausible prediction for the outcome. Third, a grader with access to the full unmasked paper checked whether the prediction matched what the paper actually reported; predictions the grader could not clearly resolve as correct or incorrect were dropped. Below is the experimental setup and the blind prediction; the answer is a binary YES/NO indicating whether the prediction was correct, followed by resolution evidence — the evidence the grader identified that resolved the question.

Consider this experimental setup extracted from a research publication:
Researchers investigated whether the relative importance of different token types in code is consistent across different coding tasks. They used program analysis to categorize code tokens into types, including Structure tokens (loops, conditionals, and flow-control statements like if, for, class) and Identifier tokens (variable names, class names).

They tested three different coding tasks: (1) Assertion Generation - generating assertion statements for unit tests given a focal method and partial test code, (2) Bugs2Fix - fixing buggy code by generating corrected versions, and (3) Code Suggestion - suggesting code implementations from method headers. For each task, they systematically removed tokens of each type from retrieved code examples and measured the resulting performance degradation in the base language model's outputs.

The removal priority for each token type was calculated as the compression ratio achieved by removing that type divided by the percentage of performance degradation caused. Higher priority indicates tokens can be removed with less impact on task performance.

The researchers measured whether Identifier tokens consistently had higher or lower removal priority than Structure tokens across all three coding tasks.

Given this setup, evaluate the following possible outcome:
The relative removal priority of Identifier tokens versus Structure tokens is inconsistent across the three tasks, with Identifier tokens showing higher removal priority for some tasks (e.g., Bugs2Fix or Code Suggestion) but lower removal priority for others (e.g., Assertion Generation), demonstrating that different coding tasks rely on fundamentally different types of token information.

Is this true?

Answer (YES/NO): NO